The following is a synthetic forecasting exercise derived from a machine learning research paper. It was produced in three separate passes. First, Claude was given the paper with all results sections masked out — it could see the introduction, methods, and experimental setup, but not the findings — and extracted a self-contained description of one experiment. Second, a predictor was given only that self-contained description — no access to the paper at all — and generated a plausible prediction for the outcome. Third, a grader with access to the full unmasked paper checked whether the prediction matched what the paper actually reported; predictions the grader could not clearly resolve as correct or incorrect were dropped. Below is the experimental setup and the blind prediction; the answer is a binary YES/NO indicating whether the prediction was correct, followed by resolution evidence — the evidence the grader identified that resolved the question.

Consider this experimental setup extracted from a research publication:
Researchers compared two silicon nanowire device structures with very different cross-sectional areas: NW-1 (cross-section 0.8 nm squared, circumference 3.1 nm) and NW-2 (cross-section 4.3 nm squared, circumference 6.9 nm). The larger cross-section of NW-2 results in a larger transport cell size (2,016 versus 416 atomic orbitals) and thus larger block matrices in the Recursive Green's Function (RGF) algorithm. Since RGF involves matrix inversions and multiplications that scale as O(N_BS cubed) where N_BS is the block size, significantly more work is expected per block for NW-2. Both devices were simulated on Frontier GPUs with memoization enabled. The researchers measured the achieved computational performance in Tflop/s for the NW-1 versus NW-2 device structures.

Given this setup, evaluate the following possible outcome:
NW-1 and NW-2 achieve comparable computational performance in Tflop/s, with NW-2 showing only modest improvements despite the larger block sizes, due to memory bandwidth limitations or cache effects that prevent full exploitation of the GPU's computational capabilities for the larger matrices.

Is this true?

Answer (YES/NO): NO